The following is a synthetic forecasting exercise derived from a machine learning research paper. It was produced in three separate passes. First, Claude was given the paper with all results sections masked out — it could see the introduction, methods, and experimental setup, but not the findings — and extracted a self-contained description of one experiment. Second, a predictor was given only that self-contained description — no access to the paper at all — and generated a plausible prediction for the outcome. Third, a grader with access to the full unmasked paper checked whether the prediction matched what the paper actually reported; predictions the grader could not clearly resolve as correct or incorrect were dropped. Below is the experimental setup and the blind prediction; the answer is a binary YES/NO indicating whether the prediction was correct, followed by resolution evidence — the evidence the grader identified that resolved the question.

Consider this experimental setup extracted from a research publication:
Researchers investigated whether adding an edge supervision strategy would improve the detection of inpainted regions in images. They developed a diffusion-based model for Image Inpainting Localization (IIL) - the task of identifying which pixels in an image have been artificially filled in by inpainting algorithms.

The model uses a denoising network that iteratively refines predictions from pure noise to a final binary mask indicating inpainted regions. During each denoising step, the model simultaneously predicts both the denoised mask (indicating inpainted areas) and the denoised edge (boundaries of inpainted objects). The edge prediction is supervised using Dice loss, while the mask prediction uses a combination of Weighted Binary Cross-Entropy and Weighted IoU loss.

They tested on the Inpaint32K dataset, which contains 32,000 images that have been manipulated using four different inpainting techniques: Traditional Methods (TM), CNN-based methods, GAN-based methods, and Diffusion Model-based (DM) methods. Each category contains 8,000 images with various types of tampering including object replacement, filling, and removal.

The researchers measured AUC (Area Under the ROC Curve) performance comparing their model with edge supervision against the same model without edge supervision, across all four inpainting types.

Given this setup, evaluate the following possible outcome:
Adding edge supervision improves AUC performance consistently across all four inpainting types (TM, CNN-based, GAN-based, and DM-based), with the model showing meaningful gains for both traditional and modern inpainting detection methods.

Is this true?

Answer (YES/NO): YES